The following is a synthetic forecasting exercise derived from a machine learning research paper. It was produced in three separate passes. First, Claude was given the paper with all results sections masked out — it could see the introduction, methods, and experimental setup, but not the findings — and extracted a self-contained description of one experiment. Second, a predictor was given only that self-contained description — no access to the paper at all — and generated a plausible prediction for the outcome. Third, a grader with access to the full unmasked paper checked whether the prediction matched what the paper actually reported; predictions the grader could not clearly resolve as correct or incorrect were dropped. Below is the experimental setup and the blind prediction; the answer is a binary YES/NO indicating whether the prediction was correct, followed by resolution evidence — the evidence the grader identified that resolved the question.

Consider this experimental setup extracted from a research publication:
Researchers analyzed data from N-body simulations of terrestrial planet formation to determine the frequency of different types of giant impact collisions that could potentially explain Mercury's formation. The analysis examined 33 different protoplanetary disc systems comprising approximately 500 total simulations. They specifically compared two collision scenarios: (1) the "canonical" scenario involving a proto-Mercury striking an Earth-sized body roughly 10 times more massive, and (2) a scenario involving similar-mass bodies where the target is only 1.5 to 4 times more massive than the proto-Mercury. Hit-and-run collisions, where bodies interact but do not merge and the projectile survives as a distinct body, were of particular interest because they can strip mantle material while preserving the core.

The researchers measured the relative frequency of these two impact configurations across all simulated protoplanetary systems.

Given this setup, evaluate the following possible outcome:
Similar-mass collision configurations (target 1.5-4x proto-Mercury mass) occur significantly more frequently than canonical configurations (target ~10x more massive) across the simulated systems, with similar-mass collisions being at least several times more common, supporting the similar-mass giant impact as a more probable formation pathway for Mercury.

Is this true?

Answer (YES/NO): YES